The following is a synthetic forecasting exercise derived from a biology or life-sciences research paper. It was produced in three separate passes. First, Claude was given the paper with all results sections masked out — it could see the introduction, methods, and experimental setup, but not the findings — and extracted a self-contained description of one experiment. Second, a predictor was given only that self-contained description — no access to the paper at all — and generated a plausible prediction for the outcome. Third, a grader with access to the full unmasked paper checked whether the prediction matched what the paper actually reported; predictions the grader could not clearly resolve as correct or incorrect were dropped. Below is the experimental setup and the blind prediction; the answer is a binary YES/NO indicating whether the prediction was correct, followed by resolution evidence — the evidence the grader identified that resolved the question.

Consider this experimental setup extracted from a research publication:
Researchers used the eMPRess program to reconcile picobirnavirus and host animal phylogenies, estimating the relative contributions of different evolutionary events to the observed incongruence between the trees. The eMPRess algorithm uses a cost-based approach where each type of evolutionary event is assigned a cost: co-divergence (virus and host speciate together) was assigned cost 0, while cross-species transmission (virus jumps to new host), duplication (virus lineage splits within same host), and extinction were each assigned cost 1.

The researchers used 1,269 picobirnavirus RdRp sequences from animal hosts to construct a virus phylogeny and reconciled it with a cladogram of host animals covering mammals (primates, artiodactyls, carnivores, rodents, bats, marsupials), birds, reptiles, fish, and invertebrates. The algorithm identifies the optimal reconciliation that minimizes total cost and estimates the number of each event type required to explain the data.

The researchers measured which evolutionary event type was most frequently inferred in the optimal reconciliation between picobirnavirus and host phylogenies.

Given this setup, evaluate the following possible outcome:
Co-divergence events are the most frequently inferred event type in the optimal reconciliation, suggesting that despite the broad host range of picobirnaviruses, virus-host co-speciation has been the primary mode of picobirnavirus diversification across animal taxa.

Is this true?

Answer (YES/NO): NO